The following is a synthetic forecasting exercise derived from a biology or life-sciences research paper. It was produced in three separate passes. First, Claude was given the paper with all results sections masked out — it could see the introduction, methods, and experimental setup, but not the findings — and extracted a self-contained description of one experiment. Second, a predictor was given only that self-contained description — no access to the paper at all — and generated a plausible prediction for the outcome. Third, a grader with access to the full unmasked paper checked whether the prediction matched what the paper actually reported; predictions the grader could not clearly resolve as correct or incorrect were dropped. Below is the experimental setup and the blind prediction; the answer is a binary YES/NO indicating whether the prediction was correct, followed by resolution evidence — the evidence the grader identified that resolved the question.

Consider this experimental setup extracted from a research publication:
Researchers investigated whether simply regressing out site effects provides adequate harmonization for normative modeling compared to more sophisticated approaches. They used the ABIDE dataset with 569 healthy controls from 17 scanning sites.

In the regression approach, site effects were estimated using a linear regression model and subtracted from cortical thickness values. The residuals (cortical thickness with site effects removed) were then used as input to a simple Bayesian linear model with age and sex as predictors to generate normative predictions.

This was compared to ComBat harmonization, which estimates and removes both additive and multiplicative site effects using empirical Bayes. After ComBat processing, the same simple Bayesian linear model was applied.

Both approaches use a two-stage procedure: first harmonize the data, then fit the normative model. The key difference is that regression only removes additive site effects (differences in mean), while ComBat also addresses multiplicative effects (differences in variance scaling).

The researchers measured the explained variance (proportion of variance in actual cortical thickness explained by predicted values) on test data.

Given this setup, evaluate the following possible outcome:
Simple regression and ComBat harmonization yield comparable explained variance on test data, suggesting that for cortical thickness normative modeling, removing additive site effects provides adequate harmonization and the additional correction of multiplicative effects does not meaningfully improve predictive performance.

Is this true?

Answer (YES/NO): NO